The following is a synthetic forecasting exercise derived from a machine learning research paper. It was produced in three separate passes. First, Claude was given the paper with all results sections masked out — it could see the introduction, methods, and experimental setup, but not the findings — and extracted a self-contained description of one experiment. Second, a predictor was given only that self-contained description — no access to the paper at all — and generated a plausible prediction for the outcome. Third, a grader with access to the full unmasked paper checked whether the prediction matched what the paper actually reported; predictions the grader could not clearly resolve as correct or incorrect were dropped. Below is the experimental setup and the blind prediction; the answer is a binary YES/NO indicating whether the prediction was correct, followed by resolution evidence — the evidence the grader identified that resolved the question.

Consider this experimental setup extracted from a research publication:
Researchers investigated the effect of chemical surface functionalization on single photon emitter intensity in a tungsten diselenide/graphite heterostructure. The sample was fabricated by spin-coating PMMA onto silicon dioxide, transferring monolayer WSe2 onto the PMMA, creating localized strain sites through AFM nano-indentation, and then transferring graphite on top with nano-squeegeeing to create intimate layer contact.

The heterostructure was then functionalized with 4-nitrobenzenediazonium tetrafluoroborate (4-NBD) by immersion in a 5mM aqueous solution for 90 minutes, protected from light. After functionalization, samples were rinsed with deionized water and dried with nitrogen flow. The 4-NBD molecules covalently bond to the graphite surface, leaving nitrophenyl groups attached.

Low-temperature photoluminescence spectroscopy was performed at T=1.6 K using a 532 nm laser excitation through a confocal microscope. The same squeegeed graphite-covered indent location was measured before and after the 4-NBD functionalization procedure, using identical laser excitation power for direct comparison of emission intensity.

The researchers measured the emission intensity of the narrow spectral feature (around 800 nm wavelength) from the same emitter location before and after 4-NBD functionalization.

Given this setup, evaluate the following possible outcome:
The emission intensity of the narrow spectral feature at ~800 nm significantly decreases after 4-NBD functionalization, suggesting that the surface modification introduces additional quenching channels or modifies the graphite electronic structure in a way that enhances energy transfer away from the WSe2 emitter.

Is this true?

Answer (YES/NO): NO